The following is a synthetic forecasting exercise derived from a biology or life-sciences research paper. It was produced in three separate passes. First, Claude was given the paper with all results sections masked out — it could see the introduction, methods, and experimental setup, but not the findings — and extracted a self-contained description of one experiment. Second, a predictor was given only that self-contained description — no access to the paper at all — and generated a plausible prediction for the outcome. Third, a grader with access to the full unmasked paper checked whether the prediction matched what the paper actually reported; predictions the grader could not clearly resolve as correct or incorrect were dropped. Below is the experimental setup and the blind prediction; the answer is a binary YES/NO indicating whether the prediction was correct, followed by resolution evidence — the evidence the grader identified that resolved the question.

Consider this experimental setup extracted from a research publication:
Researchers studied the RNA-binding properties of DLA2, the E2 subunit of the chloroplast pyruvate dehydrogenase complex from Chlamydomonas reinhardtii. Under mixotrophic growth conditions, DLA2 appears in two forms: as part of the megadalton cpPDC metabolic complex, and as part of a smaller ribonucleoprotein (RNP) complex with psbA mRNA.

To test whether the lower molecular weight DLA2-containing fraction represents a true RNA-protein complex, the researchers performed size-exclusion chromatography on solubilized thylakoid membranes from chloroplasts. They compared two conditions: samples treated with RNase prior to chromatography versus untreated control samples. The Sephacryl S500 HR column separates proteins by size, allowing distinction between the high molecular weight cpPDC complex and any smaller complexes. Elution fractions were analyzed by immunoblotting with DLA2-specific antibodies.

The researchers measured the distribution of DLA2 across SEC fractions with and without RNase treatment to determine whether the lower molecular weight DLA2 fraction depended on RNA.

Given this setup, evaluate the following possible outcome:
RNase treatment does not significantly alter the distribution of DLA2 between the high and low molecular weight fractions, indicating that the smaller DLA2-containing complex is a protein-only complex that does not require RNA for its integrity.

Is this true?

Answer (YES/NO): NO